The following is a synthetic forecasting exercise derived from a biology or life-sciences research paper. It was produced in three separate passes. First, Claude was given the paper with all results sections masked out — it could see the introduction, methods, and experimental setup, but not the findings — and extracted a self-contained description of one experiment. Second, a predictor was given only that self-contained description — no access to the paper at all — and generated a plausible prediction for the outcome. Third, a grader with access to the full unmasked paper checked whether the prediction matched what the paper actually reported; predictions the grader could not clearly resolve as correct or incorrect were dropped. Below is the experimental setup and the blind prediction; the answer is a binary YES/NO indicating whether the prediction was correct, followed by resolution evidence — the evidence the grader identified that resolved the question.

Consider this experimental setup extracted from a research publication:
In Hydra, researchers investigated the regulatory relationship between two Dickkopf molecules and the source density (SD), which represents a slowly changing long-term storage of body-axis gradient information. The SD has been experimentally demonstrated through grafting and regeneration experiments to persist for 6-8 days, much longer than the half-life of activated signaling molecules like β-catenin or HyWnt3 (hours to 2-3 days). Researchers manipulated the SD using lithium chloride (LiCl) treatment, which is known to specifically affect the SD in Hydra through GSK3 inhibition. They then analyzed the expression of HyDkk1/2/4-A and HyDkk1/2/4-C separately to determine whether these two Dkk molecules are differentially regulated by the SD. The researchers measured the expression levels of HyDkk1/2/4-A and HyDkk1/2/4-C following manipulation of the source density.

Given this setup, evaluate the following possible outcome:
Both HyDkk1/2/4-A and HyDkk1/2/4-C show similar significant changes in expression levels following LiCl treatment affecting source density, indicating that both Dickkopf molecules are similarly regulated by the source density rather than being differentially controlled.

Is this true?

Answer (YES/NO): NO